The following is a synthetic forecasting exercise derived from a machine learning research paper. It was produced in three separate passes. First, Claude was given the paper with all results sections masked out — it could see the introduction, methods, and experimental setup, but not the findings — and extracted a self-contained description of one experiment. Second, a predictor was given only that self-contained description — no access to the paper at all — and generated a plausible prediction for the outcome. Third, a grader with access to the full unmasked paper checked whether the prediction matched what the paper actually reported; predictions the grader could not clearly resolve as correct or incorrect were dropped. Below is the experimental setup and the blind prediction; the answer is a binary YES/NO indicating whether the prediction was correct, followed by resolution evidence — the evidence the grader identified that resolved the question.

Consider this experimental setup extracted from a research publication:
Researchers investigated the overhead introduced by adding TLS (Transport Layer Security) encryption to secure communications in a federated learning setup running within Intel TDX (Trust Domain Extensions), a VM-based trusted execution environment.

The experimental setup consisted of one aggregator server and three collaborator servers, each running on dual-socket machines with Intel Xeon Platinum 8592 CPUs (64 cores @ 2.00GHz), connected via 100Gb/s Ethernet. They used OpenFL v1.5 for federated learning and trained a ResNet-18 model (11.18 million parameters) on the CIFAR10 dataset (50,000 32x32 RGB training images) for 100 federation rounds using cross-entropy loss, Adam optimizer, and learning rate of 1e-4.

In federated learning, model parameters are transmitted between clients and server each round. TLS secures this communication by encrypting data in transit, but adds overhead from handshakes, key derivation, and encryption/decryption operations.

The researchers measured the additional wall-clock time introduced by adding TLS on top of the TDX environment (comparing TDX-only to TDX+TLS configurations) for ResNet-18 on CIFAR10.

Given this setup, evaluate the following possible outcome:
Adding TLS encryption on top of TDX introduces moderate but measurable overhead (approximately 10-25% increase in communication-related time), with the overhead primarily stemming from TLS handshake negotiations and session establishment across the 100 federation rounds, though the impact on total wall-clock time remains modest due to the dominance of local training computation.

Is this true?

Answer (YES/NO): NO